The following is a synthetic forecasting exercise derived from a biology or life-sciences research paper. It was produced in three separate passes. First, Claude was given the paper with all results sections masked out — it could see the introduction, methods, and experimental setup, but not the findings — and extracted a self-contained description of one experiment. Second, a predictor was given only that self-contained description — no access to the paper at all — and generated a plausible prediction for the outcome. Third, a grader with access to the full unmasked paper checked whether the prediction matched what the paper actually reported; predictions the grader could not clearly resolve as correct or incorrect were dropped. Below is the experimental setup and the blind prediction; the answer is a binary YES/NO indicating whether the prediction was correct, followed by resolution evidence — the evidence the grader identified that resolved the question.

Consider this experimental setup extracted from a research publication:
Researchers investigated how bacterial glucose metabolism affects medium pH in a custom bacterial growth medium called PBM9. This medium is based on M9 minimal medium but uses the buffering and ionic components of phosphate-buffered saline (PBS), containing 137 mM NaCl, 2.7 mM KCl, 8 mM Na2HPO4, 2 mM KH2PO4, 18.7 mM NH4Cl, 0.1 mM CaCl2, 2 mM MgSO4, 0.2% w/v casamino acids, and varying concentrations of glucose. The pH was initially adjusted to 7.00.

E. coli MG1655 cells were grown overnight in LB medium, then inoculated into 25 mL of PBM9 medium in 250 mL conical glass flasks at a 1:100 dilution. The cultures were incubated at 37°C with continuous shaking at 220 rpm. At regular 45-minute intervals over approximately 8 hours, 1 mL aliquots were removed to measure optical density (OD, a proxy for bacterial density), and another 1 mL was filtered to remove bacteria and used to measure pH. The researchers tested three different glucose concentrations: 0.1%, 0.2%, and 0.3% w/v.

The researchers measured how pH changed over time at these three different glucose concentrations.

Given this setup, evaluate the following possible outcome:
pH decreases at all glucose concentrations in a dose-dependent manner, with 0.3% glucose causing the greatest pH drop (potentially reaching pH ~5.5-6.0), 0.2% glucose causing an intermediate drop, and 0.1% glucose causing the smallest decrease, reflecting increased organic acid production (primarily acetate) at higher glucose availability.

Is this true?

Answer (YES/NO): NO